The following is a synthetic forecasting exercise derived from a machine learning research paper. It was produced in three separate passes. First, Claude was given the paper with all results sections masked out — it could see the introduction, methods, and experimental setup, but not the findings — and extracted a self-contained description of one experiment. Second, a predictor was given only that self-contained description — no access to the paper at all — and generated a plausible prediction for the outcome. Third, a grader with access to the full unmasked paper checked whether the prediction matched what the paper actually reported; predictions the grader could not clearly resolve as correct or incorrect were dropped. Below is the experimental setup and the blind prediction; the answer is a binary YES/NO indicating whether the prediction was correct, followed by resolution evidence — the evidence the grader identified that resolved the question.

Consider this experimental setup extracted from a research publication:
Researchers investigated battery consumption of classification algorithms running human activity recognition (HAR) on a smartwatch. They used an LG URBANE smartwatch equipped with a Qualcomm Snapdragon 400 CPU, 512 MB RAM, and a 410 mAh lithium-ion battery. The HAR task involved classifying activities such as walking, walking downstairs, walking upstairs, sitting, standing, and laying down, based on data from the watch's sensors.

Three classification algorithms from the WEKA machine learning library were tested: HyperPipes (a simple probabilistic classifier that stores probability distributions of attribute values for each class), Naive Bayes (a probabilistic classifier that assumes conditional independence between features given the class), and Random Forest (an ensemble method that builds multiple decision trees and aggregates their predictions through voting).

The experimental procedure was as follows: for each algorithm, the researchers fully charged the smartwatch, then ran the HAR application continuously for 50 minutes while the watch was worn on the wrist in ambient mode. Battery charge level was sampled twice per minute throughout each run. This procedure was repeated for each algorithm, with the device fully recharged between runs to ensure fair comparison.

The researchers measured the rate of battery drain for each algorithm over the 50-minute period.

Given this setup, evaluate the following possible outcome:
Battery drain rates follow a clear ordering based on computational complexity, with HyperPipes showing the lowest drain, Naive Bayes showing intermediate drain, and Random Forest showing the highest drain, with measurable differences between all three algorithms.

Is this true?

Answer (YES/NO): NO